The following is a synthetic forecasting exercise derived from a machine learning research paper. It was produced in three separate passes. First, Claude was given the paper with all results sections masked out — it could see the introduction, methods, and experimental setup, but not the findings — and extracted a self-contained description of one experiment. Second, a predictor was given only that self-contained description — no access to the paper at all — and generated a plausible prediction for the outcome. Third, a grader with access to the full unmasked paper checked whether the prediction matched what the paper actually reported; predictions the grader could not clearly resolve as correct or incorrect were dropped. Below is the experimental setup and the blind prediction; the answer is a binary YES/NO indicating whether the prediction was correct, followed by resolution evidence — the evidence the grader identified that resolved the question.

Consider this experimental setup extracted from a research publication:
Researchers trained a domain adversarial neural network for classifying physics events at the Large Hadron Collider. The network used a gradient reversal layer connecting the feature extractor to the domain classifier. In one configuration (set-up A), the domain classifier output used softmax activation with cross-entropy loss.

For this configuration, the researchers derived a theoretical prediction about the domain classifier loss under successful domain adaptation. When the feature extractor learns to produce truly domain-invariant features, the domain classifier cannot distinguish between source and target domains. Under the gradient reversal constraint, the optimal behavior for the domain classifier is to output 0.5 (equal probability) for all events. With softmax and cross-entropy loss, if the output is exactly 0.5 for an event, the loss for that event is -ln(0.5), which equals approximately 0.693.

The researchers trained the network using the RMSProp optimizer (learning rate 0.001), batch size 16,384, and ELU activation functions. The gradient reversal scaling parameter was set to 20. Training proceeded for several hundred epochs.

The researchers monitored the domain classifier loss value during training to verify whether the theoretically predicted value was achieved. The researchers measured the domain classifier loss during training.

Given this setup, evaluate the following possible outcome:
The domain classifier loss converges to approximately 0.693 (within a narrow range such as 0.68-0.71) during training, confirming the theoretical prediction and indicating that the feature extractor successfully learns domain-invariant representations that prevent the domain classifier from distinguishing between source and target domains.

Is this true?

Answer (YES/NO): YES